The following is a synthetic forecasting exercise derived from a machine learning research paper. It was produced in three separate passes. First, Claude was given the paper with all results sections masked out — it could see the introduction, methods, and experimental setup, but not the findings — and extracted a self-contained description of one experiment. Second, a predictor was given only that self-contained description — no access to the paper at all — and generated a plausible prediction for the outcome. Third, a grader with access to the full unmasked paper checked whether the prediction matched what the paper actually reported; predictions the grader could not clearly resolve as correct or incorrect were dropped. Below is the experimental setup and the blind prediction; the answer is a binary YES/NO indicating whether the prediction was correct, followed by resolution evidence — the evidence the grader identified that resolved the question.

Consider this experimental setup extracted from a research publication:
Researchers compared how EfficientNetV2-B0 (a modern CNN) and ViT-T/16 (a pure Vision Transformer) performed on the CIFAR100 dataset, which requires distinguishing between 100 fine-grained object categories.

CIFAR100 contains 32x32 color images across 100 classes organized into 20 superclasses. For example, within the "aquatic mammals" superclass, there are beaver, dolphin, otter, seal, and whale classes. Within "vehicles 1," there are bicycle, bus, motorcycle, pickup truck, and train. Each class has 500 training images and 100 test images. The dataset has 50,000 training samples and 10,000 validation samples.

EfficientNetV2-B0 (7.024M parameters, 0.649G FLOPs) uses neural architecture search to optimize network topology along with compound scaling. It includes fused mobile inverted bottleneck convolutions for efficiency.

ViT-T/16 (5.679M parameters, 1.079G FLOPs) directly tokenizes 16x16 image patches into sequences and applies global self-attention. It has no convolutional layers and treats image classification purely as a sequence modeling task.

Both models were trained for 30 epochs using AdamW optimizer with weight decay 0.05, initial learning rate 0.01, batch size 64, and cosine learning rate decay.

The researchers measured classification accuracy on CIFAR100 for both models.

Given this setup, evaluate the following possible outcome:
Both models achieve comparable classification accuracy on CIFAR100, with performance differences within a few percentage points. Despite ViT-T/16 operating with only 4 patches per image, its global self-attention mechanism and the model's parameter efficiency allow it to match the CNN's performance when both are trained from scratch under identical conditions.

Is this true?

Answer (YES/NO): NO